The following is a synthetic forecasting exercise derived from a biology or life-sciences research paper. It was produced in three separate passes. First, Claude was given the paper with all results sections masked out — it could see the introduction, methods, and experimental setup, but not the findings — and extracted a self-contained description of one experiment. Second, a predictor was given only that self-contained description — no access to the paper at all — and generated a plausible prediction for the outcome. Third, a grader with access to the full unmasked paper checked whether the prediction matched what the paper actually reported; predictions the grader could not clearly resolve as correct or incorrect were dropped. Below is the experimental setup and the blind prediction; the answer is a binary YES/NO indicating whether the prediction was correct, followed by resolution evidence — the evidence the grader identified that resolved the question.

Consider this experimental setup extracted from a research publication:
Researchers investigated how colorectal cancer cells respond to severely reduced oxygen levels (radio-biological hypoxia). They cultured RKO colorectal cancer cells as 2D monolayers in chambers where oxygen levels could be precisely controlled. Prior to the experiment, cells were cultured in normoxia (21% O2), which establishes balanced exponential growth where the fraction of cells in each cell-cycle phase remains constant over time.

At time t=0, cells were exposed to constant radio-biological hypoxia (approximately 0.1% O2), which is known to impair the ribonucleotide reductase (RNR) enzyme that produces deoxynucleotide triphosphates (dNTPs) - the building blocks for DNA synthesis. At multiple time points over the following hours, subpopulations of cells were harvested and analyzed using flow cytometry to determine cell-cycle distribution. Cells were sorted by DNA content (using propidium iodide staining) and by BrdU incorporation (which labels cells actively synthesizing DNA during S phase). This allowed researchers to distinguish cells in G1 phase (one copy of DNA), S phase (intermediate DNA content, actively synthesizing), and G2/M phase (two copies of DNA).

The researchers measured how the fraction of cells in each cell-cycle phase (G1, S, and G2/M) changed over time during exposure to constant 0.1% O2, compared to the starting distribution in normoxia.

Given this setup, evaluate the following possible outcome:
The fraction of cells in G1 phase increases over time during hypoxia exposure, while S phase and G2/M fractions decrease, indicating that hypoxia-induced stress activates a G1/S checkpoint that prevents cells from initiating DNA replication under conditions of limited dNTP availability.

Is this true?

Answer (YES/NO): YES